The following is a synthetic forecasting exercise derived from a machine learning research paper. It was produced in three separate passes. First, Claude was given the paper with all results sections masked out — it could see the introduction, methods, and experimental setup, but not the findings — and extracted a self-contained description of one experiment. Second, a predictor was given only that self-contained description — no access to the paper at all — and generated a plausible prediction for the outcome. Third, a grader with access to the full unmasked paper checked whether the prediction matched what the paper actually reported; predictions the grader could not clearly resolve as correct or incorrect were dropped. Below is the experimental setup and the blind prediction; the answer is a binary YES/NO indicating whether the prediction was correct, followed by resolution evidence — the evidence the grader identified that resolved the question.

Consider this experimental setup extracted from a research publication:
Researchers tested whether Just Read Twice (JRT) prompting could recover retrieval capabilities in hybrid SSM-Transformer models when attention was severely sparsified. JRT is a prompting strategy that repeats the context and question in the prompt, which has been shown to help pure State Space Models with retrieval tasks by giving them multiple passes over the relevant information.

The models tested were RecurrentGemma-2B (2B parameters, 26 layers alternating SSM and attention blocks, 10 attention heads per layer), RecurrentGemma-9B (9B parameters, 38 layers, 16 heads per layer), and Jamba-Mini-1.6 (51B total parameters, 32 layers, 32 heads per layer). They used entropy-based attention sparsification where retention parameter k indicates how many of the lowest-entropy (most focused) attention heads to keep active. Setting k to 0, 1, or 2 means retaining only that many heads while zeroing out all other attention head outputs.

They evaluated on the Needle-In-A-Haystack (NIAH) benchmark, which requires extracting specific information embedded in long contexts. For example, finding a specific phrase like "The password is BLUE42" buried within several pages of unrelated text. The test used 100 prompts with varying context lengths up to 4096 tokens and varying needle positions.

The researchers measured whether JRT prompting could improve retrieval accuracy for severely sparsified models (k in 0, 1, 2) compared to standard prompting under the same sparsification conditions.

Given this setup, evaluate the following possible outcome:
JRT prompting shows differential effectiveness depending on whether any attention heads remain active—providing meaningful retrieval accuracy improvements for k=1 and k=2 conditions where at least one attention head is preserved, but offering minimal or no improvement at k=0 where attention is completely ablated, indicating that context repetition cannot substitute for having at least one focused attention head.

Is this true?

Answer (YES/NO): NO